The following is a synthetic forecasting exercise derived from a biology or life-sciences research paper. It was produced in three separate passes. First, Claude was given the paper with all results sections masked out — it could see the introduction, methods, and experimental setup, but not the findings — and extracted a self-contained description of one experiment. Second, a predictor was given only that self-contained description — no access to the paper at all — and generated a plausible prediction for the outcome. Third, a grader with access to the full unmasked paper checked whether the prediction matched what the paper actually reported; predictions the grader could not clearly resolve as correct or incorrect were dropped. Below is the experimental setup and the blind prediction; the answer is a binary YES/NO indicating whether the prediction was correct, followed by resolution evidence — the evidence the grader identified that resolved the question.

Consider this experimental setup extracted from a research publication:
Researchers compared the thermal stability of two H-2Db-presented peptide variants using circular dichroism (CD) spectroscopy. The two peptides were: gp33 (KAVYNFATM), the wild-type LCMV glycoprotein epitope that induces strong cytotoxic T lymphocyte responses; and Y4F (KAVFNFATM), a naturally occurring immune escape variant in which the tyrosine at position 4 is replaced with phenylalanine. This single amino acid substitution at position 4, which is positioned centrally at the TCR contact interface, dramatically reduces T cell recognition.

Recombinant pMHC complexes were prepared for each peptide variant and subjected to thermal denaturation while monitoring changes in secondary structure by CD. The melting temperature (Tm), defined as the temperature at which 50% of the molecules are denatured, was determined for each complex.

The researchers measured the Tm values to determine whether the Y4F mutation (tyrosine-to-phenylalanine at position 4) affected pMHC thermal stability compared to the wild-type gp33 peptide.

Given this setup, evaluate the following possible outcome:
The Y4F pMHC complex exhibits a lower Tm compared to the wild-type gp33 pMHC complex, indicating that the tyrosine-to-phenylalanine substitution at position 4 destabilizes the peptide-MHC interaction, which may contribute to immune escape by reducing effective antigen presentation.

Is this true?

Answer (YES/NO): NO